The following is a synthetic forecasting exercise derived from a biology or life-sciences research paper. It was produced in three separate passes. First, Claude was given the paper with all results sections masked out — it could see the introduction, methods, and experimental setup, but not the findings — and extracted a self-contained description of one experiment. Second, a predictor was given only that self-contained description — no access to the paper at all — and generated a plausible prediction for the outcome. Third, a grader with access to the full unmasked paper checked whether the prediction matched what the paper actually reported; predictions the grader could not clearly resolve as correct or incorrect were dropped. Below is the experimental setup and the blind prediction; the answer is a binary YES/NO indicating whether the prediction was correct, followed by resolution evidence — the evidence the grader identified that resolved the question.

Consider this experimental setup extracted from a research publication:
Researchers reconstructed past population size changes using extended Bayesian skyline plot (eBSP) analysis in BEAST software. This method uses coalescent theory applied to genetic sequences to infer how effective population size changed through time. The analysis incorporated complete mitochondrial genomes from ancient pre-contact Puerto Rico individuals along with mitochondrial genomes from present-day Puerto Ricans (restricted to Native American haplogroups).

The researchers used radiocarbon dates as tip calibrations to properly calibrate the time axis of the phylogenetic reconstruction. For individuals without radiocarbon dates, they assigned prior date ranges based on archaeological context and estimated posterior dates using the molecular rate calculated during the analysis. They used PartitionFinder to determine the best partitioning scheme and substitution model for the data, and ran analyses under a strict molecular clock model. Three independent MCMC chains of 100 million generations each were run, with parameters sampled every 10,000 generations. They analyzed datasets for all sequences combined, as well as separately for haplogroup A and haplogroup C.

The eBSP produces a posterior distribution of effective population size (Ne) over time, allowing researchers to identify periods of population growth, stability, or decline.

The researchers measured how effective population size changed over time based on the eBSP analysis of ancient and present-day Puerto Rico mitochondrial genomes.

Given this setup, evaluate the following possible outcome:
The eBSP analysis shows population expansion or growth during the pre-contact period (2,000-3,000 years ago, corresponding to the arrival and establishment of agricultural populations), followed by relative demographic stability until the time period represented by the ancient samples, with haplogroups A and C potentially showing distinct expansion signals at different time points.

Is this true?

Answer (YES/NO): NO